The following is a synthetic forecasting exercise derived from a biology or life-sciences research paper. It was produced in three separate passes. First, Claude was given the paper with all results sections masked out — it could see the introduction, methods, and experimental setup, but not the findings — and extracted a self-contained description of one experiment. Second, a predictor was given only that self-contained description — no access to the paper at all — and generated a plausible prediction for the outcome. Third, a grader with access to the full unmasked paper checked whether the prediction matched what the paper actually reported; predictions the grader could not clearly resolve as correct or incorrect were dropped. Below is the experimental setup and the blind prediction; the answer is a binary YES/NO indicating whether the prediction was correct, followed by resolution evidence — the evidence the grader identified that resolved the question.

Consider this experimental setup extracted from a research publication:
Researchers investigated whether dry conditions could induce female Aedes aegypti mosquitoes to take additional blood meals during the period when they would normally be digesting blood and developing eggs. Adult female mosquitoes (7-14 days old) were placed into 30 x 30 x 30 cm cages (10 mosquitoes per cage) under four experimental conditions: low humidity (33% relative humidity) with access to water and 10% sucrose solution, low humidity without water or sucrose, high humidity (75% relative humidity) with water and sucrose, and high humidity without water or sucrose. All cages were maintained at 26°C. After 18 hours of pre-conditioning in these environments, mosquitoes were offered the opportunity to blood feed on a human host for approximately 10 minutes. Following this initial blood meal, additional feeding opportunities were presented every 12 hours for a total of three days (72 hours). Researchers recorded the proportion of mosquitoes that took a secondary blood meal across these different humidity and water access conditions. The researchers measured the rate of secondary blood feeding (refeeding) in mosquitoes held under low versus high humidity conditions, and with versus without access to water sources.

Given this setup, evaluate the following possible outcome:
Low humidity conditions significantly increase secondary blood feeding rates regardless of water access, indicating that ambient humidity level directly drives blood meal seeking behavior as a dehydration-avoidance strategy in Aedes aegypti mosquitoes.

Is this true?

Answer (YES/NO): NO